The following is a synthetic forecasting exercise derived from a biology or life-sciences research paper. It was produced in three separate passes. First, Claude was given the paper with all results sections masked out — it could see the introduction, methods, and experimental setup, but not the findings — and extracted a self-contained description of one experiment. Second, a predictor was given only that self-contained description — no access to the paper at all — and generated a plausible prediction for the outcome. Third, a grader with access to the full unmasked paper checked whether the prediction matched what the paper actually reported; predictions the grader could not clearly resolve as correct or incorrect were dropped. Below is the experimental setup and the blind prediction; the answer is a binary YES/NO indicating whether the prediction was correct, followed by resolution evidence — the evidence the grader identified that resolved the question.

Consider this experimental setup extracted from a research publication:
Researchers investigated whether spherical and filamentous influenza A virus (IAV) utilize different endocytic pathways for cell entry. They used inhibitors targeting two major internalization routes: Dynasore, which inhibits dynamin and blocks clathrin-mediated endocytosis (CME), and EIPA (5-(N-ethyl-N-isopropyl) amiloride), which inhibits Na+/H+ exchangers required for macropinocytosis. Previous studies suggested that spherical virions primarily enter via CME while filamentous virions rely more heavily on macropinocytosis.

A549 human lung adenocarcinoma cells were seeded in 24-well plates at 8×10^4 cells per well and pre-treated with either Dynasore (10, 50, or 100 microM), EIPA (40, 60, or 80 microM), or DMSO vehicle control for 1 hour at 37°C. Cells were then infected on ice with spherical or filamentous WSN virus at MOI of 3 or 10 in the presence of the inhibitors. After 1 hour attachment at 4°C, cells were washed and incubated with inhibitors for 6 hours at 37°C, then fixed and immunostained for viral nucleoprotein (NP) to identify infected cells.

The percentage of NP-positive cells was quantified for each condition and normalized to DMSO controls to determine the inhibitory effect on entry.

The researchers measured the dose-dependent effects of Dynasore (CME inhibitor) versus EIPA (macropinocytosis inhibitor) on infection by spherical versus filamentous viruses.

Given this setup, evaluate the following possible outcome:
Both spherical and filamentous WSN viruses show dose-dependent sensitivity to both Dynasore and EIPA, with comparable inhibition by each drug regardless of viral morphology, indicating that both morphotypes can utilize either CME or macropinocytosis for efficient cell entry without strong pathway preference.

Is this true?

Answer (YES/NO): YES